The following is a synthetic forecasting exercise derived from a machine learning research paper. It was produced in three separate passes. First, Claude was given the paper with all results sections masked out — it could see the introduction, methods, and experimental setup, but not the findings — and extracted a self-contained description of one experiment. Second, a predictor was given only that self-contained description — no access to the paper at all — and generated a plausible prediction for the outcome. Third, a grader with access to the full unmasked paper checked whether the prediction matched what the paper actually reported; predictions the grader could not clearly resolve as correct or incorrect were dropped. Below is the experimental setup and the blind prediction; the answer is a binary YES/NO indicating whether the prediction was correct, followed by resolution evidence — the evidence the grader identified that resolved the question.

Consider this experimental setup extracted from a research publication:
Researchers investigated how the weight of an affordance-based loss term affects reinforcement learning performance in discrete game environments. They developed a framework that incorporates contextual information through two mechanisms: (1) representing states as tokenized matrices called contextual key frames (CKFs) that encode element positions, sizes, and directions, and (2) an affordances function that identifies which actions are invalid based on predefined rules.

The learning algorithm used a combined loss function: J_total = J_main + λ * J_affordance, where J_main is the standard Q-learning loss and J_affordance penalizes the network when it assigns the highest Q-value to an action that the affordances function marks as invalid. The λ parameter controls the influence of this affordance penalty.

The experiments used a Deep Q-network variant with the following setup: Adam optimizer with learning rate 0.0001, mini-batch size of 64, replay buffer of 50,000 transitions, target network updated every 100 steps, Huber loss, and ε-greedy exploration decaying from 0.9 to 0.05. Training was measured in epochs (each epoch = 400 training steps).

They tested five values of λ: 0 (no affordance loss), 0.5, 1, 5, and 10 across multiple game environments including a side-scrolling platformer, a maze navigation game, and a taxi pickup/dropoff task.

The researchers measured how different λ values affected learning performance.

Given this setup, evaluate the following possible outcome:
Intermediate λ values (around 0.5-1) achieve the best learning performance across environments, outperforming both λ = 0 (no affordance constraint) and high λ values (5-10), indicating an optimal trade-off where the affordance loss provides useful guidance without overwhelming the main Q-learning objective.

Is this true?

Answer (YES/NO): NO